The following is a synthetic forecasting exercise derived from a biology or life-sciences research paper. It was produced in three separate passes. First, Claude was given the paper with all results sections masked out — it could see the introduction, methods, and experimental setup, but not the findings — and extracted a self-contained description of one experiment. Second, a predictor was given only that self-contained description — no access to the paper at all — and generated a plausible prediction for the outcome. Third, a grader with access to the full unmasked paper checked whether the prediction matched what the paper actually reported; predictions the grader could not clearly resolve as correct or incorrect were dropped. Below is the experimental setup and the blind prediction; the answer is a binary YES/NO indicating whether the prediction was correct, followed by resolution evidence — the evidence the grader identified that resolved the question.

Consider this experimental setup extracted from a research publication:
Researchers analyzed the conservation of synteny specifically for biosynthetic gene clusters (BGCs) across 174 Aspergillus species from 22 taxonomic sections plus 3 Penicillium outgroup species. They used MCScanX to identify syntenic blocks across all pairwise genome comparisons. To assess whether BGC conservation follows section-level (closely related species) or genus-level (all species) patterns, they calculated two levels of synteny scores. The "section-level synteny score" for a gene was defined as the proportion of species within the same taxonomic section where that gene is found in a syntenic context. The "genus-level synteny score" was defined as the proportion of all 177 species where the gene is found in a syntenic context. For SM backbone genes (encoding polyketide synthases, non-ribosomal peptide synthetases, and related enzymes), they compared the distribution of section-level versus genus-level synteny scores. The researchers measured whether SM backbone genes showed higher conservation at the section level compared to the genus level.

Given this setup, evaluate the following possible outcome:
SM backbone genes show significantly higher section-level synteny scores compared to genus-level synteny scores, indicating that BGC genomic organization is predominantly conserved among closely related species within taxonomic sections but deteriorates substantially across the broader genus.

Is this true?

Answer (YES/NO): YES